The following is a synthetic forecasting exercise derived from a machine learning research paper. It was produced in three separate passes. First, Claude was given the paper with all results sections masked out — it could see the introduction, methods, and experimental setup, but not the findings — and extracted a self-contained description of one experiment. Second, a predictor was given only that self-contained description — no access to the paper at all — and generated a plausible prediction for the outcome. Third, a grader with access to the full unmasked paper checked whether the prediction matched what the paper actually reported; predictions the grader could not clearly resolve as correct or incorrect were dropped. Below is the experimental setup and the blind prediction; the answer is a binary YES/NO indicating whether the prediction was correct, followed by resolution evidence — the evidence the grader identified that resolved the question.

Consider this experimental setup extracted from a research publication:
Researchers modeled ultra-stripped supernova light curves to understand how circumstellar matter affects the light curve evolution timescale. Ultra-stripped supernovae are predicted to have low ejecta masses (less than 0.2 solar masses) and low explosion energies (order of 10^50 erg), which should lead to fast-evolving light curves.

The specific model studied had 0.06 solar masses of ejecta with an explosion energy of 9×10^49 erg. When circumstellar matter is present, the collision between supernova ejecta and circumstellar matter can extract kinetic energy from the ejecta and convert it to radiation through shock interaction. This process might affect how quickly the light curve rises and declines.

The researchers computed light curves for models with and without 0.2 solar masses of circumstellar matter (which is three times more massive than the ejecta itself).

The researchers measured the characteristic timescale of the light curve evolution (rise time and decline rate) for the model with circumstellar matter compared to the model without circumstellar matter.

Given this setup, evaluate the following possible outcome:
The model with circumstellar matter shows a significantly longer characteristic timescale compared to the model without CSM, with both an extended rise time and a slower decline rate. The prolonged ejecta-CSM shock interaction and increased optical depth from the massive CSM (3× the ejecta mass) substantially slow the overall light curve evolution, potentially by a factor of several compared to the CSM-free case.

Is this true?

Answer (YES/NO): YES